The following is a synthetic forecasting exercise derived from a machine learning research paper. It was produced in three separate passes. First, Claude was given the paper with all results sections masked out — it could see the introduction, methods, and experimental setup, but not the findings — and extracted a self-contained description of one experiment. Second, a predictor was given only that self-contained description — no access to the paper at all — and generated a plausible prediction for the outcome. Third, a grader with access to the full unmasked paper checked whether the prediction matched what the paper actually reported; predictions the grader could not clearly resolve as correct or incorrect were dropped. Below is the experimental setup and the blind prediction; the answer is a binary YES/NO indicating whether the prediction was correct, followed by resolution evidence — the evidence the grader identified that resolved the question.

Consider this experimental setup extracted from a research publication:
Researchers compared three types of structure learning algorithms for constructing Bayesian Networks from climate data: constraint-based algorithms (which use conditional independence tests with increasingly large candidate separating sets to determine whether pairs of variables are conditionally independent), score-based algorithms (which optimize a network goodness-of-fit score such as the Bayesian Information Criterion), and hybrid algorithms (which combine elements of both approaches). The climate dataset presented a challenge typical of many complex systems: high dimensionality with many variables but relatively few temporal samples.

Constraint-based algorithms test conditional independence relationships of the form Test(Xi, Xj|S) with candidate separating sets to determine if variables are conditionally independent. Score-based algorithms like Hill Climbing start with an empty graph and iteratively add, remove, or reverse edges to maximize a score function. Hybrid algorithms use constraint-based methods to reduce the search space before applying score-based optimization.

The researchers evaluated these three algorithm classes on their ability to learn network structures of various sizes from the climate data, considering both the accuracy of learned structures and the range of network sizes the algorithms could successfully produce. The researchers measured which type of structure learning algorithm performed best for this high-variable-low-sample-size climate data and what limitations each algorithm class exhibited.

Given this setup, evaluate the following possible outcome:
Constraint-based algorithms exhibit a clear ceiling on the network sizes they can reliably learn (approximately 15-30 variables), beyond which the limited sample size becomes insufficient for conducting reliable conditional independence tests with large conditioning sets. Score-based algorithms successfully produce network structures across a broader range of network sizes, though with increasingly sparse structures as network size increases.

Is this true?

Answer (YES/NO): NO